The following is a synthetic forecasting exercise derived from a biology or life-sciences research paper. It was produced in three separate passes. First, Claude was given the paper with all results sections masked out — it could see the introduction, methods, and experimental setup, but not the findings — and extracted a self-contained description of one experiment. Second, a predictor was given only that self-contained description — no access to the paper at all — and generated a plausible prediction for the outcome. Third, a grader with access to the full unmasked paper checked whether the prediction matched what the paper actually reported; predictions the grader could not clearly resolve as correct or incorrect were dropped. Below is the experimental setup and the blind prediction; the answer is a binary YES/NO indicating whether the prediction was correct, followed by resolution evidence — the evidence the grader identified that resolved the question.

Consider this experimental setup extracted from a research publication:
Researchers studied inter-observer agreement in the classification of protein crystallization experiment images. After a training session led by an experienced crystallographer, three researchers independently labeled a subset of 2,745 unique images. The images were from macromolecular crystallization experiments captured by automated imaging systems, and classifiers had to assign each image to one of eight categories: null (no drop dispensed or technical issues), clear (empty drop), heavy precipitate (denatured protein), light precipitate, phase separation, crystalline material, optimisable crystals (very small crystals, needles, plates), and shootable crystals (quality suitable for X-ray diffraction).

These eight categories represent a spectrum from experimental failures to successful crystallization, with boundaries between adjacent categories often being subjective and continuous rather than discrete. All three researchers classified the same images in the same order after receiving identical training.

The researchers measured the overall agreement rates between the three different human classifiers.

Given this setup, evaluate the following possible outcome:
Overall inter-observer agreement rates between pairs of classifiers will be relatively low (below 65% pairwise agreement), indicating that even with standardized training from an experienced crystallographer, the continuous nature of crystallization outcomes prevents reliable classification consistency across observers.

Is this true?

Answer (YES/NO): NO